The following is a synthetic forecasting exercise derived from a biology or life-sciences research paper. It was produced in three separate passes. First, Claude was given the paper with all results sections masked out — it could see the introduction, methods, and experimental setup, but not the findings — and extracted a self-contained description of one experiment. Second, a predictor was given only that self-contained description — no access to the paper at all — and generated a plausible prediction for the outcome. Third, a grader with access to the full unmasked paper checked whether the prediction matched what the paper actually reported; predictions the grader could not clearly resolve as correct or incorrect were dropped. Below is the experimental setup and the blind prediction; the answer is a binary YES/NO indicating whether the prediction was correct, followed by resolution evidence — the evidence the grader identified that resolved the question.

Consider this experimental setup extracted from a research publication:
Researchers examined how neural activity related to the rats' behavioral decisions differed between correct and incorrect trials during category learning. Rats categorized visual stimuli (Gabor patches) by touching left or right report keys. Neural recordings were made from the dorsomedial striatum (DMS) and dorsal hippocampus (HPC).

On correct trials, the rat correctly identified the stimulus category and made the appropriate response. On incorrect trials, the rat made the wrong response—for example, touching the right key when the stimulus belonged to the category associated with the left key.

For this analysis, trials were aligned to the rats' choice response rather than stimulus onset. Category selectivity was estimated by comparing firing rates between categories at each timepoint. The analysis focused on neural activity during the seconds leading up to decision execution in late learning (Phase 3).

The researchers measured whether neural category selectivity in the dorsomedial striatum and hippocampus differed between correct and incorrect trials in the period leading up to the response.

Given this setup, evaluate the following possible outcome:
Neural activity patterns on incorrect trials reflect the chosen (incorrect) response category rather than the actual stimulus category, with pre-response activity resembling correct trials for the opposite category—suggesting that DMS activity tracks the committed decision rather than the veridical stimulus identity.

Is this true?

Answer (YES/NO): YES